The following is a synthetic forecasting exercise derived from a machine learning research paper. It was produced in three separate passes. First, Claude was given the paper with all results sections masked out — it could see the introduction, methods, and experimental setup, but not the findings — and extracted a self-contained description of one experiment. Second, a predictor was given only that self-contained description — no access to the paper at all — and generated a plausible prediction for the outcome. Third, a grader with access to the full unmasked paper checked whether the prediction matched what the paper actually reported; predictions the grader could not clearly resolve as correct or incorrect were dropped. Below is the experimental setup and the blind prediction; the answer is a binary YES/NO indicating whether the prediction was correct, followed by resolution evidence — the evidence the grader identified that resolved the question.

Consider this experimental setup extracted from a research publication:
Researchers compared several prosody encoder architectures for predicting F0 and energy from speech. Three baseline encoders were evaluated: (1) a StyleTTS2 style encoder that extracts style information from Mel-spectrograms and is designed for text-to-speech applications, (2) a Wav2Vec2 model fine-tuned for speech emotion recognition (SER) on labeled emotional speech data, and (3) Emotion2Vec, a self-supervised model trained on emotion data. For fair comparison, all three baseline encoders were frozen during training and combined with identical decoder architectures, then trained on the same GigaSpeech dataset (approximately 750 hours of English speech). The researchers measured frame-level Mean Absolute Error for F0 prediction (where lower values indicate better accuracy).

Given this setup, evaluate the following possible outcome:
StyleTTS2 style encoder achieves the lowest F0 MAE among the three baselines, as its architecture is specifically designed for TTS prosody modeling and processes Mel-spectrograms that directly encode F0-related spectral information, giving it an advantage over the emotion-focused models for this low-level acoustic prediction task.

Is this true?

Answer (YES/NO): YES